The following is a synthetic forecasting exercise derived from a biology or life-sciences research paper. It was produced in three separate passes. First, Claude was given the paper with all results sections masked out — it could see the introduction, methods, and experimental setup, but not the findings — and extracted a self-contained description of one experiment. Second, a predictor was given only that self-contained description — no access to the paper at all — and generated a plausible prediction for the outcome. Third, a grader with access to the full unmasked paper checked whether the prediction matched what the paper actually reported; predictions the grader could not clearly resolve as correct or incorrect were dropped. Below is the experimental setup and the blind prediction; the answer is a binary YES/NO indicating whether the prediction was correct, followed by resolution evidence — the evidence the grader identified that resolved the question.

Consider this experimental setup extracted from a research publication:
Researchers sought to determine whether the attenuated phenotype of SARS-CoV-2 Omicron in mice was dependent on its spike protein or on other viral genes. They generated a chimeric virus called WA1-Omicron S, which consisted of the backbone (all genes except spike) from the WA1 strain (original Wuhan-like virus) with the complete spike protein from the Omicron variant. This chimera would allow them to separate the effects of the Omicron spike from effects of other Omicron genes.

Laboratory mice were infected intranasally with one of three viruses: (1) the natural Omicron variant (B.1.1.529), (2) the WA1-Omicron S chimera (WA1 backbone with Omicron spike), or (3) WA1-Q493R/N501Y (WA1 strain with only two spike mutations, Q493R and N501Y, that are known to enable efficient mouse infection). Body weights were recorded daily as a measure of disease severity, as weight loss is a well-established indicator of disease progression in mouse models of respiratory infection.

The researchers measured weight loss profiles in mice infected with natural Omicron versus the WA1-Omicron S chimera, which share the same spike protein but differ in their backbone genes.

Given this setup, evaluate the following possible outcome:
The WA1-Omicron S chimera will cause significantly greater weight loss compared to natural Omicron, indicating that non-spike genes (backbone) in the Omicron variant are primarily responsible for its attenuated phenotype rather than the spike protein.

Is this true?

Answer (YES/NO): NO